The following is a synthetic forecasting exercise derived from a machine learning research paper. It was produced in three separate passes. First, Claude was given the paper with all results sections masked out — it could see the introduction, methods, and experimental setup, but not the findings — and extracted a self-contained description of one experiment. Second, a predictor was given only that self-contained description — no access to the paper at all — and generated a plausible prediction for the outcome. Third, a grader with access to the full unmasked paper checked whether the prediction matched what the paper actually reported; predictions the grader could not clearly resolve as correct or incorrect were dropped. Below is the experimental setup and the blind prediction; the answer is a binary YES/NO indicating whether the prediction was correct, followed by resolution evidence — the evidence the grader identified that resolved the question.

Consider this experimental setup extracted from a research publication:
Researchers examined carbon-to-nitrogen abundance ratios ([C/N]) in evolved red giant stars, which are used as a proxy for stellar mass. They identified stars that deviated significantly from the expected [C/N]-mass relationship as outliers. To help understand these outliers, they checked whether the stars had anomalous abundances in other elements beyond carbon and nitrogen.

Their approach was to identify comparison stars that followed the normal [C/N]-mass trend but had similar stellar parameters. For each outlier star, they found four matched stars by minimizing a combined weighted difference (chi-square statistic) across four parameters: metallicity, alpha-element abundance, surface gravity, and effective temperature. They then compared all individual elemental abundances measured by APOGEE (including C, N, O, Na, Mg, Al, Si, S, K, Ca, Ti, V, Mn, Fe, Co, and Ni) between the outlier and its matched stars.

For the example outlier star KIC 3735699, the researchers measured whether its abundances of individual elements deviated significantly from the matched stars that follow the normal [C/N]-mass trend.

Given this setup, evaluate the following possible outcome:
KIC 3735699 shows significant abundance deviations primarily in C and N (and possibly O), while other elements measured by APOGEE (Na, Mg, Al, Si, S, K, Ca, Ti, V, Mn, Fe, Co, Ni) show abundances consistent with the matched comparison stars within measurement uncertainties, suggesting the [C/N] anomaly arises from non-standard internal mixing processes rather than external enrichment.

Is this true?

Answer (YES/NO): NO